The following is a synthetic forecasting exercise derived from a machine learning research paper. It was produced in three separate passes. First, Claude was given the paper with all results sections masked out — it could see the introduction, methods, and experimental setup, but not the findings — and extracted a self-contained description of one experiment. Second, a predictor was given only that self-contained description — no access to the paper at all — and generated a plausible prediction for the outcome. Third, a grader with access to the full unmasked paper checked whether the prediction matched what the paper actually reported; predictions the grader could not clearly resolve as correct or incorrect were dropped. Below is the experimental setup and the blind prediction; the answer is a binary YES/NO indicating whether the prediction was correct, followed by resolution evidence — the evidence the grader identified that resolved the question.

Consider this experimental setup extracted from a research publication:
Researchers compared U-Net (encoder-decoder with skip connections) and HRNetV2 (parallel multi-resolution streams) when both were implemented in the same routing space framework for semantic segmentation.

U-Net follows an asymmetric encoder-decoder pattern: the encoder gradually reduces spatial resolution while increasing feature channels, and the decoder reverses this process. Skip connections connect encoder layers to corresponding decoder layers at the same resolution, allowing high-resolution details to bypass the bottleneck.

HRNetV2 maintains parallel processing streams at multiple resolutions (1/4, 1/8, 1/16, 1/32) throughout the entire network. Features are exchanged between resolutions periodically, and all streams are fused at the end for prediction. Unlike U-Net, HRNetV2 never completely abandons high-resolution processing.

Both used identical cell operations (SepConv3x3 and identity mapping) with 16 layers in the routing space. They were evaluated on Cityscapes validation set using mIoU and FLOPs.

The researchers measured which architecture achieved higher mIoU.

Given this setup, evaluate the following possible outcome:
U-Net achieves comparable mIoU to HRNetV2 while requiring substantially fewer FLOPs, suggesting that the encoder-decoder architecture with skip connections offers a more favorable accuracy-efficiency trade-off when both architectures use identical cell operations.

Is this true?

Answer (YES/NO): NO